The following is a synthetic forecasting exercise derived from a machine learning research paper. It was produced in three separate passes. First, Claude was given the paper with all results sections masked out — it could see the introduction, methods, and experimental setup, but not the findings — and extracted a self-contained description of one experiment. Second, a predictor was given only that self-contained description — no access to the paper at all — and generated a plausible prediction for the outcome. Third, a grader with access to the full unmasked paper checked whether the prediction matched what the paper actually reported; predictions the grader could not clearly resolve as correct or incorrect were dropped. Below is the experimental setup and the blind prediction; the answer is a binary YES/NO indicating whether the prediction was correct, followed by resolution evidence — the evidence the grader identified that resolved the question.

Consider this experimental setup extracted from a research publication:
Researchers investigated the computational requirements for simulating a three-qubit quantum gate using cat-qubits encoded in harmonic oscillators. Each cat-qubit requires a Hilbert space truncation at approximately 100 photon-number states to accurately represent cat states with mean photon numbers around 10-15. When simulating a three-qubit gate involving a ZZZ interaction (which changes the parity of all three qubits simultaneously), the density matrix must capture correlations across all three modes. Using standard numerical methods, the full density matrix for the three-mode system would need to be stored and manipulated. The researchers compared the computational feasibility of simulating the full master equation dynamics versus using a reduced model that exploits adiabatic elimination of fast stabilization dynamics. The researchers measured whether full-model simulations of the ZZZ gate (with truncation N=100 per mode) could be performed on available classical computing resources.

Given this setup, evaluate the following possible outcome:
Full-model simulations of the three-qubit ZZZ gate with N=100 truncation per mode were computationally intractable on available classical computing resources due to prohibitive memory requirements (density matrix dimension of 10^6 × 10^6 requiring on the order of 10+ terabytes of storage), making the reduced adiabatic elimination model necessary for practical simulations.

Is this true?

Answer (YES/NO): YES